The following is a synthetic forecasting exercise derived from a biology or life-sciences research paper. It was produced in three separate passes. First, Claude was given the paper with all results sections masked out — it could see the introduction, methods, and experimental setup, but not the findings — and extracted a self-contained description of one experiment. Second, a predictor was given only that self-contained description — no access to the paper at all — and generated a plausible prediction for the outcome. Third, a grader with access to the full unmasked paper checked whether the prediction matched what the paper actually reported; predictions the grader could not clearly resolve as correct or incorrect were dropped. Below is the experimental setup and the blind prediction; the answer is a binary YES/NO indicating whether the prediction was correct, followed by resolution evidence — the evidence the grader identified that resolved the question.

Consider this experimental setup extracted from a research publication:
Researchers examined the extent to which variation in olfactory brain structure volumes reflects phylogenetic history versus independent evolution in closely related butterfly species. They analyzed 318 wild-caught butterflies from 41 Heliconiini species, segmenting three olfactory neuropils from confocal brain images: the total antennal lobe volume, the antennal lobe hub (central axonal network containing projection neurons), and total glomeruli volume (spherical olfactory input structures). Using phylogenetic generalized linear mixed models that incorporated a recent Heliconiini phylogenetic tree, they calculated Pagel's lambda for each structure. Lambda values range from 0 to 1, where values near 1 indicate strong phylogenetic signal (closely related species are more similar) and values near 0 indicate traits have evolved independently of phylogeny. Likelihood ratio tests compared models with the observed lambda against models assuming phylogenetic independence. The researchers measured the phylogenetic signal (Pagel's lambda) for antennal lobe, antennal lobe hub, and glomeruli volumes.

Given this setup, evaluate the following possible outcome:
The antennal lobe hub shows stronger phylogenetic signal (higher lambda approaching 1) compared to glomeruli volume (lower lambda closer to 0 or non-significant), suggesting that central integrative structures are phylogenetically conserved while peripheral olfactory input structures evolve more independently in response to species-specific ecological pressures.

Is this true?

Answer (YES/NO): NO